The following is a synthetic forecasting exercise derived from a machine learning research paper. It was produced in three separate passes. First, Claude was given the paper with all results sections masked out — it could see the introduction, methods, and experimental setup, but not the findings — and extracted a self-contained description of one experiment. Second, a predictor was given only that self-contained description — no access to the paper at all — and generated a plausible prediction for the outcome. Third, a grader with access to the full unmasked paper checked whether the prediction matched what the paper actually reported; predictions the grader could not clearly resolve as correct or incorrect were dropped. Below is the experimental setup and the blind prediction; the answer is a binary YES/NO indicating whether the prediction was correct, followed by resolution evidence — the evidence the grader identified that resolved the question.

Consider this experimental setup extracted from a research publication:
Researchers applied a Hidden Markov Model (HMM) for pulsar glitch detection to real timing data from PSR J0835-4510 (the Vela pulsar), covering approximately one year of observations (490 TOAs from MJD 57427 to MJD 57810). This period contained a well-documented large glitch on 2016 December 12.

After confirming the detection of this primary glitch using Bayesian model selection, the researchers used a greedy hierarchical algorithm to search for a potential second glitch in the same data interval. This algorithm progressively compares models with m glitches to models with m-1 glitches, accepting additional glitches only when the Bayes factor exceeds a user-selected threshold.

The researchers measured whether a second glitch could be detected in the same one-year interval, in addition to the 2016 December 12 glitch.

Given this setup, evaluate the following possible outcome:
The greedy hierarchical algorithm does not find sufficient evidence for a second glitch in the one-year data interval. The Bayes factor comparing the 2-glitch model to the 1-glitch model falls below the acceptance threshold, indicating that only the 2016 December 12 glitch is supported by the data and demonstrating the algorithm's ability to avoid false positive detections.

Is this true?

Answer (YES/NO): YES